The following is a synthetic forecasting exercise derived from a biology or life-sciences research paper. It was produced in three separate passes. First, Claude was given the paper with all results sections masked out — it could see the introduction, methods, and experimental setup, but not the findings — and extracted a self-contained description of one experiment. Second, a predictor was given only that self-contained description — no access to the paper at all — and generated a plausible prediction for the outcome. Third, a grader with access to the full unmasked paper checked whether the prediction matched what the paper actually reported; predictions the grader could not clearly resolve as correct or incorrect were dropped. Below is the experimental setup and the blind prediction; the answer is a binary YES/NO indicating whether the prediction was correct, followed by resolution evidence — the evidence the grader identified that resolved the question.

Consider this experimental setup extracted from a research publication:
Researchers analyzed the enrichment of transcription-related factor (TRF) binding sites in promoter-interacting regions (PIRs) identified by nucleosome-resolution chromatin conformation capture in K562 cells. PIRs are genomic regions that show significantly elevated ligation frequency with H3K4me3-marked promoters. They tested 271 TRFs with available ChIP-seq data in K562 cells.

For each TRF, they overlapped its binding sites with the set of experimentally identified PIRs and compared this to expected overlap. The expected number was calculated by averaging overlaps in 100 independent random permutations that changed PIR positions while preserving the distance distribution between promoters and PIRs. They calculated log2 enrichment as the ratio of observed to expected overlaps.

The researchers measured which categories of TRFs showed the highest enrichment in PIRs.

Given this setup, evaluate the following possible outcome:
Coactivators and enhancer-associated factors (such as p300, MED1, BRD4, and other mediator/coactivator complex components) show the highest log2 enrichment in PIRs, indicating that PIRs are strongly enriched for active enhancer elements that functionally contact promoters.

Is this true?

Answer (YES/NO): NO